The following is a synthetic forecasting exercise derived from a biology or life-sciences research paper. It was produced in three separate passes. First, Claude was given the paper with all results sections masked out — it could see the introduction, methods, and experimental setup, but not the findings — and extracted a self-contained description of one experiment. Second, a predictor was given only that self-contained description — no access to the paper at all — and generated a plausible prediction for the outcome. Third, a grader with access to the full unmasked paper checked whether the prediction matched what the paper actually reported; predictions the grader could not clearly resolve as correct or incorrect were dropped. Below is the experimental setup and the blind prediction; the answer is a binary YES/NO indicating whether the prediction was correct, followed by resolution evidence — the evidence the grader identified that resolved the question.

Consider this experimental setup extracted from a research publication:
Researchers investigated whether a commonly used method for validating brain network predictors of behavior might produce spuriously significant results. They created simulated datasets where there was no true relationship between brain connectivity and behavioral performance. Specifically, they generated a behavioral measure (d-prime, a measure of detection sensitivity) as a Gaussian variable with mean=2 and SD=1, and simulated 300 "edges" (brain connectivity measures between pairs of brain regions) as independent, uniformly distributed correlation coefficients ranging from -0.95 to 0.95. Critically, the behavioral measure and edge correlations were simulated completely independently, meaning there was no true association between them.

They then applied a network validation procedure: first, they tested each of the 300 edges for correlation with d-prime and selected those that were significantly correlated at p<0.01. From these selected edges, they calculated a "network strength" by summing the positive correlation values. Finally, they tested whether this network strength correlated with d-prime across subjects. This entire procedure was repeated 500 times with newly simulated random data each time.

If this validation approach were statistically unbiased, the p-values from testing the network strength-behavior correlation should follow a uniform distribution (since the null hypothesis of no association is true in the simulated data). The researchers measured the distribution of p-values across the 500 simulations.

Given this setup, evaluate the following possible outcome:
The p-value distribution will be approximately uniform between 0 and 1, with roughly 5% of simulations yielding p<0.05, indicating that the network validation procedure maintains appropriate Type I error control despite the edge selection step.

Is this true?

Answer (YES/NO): NO